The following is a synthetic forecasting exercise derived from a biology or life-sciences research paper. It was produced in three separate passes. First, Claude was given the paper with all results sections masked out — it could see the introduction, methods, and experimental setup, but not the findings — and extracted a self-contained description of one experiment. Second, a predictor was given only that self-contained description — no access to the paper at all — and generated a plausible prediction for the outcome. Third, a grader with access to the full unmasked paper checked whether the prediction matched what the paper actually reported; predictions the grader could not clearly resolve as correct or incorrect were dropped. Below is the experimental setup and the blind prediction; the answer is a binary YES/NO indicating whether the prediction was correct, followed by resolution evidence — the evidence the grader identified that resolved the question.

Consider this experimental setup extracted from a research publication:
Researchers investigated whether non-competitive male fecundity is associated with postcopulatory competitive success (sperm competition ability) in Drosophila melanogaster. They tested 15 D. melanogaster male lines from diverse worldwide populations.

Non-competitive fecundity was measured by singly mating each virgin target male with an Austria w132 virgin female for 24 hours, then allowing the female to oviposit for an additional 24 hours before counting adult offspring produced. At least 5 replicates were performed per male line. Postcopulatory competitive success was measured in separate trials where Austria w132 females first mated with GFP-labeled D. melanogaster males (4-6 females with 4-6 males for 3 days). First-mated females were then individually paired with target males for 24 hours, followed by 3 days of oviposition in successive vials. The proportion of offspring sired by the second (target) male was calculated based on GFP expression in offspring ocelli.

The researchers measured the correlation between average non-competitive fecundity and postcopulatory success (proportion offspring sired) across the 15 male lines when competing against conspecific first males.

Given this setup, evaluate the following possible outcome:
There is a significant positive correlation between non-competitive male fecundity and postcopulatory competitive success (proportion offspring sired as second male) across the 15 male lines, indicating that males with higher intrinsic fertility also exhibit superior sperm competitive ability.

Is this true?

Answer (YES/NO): NO